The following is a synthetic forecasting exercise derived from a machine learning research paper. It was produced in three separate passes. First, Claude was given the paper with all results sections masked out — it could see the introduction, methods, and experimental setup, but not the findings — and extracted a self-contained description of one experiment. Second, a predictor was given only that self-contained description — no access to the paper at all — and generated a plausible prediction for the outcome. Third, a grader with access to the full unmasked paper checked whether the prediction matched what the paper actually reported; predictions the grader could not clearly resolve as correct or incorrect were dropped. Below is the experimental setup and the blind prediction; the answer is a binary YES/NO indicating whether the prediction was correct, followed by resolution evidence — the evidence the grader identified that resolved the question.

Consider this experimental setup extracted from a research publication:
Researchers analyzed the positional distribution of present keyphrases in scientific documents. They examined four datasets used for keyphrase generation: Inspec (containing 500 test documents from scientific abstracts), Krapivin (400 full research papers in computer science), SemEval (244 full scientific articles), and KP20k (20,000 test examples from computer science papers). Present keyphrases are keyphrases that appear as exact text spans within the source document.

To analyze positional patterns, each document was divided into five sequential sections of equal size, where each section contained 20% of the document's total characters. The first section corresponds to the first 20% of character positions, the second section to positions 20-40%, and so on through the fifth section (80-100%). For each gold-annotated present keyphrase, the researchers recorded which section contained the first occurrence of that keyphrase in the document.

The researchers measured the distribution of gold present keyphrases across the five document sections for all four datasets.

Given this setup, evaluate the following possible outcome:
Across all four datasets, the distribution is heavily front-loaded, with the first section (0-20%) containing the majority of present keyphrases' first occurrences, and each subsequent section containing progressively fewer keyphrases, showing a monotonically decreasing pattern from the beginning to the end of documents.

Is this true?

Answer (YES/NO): YES